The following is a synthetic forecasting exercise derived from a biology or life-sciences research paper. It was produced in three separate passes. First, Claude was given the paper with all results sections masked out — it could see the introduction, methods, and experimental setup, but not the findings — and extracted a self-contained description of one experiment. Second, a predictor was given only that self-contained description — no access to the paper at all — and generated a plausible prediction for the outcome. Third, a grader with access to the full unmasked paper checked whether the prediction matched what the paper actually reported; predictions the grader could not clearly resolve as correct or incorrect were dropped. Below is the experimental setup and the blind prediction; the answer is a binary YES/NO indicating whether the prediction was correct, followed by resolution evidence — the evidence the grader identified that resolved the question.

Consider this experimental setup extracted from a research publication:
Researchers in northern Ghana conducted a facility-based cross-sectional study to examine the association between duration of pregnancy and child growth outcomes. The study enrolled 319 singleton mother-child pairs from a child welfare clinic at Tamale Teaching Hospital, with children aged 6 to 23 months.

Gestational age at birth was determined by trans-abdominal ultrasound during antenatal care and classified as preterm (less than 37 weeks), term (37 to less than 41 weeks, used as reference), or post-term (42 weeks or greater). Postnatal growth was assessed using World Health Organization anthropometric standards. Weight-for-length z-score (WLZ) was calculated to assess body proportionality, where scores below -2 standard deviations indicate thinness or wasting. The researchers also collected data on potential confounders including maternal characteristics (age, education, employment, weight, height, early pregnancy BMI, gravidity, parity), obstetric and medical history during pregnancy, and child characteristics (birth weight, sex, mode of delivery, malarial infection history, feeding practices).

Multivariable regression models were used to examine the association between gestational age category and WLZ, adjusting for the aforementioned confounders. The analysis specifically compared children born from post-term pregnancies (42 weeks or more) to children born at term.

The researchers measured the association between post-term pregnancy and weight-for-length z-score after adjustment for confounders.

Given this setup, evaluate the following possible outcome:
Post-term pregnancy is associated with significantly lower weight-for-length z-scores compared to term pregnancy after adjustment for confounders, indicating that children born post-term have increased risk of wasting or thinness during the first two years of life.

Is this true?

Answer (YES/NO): YES